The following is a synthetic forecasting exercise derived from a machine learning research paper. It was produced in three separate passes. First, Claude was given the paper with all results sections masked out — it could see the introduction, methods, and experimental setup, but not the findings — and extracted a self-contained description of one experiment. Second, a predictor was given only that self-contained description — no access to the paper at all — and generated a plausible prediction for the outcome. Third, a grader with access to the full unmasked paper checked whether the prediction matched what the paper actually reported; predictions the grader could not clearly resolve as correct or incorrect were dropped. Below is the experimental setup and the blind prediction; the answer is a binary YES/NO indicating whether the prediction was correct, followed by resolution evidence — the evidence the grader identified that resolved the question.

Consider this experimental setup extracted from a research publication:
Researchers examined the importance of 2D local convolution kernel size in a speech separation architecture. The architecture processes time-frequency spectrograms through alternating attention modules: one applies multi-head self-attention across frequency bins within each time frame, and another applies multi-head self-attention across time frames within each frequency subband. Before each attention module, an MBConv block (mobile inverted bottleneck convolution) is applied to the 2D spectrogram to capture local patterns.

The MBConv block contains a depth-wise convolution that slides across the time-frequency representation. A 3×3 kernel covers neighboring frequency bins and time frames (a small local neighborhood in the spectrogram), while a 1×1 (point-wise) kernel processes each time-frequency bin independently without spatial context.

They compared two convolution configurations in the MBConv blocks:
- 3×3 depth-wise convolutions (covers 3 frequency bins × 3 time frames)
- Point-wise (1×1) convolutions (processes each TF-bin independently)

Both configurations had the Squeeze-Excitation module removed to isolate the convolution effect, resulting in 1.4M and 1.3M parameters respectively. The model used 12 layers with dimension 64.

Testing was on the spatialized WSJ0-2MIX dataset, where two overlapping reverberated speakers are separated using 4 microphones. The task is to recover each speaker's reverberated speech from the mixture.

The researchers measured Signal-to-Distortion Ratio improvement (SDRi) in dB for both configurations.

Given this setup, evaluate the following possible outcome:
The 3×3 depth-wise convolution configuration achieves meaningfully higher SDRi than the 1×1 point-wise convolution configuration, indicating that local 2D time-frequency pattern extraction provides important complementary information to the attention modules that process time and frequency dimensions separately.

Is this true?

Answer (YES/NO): YES